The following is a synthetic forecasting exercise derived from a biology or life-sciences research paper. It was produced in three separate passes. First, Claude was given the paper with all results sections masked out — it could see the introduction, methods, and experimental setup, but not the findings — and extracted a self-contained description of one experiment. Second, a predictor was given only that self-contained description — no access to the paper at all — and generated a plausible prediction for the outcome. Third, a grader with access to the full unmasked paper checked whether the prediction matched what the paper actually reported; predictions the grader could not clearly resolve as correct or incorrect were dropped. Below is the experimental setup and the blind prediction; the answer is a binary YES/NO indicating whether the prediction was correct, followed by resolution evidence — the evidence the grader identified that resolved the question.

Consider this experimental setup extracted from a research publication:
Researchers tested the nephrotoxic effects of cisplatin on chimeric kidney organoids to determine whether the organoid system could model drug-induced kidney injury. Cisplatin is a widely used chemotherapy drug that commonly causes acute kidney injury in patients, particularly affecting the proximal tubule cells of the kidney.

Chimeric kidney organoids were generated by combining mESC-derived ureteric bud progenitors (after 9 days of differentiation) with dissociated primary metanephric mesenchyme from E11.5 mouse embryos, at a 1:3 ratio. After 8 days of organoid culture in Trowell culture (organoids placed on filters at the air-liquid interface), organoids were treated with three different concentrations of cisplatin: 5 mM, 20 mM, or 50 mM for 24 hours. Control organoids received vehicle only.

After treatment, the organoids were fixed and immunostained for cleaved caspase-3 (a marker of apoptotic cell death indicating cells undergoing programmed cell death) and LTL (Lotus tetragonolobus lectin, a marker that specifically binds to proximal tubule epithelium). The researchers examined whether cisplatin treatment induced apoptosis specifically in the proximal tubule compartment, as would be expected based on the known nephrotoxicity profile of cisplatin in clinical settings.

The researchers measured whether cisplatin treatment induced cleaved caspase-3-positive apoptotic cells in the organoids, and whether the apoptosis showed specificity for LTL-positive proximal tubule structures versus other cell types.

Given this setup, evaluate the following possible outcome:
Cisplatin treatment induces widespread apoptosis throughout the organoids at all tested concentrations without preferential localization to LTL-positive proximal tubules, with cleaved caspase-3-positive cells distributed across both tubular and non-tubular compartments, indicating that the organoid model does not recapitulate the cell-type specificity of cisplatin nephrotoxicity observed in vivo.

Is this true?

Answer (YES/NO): NO